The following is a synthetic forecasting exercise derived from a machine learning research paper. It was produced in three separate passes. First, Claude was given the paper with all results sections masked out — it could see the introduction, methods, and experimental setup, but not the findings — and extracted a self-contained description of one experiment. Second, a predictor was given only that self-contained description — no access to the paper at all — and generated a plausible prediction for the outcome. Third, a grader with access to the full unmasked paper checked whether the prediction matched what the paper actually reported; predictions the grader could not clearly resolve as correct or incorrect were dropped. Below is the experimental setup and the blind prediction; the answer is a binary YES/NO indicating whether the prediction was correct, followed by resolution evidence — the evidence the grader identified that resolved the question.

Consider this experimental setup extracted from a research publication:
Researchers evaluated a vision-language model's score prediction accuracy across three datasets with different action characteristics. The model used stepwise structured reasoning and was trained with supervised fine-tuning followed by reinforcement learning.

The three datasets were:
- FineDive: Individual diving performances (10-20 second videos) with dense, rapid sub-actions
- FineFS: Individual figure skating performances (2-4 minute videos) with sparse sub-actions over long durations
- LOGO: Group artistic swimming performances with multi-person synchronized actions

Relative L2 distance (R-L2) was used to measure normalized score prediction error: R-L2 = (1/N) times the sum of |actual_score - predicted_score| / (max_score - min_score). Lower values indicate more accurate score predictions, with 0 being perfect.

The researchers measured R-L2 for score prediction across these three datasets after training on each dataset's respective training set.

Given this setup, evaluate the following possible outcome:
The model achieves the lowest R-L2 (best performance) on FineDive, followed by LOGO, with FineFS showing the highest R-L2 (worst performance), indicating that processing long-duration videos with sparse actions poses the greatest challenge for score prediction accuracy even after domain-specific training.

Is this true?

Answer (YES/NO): NO